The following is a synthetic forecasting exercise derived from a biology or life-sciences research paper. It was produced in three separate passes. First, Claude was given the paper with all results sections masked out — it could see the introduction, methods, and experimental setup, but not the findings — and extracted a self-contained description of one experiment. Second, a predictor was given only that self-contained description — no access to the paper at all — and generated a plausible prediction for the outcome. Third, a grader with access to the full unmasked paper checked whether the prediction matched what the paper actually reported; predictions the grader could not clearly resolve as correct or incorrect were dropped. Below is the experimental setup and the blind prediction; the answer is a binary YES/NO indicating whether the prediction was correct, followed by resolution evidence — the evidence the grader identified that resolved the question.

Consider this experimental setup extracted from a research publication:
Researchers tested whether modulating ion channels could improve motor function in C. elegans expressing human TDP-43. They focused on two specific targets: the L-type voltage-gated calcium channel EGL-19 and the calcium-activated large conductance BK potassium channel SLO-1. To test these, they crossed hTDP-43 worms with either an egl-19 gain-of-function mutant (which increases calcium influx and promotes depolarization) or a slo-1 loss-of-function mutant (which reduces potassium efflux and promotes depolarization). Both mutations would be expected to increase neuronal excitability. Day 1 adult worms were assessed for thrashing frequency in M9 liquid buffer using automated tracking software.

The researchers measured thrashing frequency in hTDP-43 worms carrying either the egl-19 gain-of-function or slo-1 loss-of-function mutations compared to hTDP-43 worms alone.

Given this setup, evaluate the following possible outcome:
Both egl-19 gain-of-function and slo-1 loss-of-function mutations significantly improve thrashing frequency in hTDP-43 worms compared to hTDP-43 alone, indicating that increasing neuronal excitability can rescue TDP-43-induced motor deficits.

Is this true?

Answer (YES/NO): YES